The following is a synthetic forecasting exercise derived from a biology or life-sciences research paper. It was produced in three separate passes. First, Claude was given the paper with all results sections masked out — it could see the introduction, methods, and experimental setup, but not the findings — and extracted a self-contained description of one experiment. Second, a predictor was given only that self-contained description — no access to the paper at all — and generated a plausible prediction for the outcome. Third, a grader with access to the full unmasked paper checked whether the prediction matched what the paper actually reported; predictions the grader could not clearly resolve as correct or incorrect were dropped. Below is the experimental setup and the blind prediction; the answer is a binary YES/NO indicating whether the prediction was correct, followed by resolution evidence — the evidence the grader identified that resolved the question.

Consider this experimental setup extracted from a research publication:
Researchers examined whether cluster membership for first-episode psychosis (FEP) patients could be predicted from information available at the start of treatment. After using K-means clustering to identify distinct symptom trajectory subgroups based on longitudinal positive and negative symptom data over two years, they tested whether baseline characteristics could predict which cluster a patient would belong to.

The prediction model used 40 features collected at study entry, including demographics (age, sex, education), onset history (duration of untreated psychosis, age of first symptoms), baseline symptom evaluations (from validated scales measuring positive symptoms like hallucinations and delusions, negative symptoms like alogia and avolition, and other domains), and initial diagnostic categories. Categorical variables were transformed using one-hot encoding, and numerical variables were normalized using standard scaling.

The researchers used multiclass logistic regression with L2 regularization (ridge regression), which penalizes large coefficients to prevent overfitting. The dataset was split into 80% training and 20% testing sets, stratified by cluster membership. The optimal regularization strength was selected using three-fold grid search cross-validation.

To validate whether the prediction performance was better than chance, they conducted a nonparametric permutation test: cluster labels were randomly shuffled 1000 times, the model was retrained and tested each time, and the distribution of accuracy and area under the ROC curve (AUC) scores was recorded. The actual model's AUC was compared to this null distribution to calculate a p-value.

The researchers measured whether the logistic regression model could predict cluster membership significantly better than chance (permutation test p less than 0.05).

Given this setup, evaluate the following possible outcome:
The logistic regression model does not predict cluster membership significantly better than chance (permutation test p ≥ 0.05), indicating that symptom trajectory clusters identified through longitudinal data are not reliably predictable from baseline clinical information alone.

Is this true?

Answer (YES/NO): NO